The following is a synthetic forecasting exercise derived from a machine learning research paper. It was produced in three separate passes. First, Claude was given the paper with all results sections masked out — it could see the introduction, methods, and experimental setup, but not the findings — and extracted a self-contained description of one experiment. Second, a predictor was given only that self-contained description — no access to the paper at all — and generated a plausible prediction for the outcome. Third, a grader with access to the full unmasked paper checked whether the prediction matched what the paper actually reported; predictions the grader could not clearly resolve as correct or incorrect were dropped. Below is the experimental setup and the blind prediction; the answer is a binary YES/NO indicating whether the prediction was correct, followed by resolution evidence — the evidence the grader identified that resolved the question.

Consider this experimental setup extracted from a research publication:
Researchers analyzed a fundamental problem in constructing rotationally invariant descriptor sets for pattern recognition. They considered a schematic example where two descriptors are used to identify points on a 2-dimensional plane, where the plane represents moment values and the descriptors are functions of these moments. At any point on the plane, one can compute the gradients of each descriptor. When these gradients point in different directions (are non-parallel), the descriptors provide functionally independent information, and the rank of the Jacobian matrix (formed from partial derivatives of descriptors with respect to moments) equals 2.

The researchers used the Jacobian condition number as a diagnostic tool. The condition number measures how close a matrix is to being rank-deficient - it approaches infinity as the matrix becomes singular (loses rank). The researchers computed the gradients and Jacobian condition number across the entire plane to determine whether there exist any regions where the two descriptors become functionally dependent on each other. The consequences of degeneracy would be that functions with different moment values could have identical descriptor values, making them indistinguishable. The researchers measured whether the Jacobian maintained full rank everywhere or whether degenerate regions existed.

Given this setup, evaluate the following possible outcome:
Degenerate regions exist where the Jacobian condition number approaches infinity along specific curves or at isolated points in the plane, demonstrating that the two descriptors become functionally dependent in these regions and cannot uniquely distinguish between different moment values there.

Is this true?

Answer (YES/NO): YES